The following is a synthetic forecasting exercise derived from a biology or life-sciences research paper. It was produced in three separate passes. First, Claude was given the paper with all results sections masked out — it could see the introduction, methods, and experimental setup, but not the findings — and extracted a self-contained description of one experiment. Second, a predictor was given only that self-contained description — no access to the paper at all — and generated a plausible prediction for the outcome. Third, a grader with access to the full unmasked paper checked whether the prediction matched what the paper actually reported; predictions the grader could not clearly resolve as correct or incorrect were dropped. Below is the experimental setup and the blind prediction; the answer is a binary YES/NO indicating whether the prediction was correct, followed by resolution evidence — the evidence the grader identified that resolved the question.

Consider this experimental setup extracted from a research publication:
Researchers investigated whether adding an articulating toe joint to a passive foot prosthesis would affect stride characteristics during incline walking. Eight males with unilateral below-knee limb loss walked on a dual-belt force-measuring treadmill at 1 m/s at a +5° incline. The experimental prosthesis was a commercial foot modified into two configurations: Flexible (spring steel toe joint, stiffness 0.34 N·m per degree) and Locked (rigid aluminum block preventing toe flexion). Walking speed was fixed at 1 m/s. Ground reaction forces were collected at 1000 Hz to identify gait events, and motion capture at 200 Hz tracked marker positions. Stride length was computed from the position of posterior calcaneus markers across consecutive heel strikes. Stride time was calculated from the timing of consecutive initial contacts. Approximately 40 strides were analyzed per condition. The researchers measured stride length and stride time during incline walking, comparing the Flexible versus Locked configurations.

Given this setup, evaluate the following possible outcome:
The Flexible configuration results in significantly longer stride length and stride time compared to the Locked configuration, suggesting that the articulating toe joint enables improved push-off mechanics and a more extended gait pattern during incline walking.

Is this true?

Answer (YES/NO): NO